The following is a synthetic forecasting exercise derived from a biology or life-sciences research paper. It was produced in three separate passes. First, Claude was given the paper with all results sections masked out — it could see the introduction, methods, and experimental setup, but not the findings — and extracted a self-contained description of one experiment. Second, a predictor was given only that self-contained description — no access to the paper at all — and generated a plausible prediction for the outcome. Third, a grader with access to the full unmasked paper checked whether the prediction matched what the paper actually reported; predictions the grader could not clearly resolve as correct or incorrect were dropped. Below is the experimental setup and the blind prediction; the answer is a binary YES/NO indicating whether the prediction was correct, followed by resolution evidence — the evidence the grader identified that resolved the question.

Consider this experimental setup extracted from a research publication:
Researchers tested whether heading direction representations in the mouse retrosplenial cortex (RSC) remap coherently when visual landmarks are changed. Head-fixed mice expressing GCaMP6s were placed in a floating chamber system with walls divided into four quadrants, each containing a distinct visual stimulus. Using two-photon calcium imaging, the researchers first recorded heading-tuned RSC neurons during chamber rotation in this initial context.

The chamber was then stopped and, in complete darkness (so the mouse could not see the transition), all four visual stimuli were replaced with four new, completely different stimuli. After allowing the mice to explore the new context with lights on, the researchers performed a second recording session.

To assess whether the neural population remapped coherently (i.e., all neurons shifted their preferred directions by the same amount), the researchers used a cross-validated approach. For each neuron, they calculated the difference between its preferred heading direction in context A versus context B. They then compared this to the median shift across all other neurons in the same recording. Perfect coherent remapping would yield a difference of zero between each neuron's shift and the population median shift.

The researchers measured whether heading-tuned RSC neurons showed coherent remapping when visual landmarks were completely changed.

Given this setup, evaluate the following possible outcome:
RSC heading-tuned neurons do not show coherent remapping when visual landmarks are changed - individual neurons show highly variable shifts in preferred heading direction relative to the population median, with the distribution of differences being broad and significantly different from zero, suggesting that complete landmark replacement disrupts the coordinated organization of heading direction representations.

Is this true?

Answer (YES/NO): NO